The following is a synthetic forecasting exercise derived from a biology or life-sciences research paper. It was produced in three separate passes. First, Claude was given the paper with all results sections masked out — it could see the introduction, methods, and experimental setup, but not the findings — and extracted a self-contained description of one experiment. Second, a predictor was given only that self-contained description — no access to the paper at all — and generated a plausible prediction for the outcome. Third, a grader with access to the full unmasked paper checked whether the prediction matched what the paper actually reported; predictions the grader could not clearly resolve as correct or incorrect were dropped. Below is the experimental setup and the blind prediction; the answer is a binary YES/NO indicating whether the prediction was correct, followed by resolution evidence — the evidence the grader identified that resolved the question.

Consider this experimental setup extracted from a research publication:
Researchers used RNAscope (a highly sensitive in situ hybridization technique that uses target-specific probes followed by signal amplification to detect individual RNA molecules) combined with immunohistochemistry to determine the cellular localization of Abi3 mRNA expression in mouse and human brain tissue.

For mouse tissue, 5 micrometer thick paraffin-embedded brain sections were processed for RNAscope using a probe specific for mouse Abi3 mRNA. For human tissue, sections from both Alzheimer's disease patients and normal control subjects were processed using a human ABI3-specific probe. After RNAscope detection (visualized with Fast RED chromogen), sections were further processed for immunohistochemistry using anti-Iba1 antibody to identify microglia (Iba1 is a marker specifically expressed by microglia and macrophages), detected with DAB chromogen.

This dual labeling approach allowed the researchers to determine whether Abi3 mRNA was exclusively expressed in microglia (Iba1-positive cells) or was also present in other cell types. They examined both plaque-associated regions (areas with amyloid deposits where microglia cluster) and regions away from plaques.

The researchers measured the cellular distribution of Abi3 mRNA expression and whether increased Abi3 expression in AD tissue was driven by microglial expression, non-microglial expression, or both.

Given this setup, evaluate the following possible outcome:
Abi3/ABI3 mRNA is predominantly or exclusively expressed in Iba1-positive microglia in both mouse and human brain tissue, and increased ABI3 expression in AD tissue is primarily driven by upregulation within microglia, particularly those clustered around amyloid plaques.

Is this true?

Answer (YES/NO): NO